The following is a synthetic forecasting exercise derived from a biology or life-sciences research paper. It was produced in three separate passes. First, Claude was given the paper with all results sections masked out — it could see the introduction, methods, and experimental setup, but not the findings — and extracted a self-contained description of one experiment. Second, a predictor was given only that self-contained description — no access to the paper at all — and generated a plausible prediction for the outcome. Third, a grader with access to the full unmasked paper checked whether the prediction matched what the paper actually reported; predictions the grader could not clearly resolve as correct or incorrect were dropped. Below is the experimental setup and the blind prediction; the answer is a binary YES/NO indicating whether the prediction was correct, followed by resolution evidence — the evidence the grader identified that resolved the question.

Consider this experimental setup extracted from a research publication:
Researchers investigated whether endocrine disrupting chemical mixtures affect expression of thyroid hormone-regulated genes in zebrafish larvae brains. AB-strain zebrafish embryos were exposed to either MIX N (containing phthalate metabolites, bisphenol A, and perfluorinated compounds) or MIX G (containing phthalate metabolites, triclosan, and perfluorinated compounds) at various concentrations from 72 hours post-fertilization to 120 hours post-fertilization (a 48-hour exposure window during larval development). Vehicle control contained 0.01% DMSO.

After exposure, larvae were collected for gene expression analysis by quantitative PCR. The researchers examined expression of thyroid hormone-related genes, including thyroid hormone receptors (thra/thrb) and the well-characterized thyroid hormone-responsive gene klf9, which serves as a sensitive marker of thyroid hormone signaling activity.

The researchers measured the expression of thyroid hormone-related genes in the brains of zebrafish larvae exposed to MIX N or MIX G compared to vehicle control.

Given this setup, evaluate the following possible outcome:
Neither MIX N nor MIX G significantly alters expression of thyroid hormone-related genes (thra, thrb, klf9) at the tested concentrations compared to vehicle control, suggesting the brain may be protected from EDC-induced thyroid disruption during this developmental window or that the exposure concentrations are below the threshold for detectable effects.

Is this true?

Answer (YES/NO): NO